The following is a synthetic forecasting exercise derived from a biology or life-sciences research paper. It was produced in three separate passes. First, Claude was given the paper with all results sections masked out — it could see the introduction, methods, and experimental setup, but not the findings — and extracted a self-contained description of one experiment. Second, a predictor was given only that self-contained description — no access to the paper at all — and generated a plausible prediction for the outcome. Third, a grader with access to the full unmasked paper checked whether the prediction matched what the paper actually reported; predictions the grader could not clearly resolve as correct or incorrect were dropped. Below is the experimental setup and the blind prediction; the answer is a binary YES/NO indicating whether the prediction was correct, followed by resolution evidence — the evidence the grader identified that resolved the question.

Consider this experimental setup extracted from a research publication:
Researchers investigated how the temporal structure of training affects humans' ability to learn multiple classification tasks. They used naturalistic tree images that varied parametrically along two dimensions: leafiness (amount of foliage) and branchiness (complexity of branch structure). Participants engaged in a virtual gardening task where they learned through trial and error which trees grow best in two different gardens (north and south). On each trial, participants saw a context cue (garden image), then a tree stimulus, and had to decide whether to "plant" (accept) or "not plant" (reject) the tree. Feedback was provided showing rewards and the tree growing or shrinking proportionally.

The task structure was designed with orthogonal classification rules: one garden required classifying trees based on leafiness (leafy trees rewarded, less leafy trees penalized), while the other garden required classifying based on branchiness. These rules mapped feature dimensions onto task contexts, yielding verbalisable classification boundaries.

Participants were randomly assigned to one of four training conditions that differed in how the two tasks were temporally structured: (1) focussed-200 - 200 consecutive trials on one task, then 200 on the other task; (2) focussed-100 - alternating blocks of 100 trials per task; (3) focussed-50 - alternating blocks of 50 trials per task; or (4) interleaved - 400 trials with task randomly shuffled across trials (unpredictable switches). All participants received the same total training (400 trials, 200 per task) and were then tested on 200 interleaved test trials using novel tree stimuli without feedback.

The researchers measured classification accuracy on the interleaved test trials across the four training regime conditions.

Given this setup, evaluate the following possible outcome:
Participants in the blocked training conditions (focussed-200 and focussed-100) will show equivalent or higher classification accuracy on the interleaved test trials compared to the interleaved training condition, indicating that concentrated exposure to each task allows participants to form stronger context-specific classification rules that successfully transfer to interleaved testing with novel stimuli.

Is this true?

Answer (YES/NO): YES